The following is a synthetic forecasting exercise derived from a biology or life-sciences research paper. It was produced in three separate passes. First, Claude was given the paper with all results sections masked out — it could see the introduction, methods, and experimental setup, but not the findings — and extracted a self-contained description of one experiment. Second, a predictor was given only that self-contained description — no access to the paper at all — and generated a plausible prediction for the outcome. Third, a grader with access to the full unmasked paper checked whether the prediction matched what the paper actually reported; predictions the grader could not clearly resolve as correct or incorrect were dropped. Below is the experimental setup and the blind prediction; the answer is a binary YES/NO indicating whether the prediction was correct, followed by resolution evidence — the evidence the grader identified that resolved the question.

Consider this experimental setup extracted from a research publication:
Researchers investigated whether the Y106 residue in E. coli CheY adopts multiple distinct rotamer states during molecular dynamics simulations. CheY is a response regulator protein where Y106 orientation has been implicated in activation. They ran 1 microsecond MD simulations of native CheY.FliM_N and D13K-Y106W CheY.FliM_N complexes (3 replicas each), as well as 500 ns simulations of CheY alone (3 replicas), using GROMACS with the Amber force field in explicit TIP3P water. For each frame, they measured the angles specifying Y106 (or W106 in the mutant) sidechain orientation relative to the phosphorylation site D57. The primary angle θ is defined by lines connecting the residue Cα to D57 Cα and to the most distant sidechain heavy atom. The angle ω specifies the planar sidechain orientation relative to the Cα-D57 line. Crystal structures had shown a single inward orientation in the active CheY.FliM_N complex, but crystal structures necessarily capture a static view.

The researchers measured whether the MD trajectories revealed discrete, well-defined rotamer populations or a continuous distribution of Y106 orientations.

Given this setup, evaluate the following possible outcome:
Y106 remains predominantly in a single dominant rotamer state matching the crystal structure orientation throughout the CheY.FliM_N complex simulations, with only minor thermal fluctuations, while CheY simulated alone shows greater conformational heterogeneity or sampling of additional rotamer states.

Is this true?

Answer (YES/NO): NO